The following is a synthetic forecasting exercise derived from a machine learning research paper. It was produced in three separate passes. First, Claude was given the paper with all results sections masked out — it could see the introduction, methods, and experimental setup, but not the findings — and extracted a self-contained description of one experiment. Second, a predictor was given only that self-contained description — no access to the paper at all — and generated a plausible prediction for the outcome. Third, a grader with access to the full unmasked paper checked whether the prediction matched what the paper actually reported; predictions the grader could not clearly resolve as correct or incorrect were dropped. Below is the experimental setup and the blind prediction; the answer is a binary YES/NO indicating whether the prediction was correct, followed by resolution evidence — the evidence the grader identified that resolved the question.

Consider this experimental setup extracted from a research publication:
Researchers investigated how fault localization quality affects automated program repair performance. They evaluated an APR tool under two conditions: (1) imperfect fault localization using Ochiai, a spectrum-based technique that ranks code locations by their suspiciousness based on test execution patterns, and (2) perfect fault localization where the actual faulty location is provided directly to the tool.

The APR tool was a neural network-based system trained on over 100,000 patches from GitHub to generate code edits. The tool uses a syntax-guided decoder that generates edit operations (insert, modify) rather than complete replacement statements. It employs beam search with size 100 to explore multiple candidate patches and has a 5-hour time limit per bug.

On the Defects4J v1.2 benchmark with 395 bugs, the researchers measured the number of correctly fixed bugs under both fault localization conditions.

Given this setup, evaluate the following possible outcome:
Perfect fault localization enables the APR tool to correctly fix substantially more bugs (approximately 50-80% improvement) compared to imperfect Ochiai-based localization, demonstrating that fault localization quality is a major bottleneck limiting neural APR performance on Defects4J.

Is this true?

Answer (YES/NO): NO